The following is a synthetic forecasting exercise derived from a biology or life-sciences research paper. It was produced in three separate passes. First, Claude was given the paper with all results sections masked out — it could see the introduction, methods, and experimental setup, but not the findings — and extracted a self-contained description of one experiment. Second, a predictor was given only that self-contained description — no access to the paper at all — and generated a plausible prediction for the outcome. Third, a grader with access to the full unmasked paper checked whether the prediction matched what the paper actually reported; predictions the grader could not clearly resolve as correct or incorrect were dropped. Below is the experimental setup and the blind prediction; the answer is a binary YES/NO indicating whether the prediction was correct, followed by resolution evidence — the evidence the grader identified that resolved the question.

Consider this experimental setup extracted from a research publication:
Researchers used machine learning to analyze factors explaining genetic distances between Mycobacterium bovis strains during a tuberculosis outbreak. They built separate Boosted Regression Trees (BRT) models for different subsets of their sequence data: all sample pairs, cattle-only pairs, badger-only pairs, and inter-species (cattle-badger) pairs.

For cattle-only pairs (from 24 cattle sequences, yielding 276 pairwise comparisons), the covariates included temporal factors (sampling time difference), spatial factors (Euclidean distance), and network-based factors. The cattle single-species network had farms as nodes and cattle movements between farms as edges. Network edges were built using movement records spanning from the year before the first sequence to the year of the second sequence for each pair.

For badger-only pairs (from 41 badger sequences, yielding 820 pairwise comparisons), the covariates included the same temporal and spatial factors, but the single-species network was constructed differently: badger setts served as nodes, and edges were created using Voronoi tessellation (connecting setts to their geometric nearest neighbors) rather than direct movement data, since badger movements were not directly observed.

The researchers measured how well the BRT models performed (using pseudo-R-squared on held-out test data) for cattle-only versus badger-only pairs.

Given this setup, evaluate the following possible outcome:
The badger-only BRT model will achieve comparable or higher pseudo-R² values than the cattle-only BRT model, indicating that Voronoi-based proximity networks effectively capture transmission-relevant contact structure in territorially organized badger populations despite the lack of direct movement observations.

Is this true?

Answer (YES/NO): YES